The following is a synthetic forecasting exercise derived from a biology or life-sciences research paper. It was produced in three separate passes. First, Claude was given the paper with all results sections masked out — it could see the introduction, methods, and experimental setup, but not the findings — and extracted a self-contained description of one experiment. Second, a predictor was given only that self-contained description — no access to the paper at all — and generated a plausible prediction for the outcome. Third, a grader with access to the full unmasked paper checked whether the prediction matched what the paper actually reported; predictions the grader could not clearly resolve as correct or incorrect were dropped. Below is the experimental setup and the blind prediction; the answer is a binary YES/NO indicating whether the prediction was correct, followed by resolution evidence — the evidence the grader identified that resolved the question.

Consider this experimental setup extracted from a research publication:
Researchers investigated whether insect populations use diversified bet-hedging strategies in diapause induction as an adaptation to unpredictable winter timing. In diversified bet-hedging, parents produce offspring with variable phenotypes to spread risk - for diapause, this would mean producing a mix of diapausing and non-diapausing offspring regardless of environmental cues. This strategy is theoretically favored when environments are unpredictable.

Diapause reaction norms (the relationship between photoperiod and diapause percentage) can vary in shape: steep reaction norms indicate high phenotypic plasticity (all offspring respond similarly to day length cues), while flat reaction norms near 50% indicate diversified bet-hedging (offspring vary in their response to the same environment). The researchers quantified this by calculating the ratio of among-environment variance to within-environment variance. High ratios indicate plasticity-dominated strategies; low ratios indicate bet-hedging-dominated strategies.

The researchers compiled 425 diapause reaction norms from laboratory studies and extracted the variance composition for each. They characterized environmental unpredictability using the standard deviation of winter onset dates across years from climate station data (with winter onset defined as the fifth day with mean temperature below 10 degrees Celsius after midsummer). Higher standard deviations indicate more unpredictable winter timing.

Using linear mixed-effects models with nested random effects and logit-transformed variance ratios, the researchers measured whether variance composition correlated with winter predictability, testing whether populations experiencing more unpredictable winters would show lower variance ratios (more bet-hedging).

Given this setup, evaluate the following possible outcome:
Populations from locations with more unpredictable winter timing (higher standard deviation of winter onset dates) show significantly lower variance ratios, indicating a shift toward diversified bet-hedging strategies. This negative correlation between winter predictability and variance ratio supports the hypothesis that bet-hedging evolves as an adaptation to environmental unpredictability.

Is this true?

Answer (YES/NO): NO